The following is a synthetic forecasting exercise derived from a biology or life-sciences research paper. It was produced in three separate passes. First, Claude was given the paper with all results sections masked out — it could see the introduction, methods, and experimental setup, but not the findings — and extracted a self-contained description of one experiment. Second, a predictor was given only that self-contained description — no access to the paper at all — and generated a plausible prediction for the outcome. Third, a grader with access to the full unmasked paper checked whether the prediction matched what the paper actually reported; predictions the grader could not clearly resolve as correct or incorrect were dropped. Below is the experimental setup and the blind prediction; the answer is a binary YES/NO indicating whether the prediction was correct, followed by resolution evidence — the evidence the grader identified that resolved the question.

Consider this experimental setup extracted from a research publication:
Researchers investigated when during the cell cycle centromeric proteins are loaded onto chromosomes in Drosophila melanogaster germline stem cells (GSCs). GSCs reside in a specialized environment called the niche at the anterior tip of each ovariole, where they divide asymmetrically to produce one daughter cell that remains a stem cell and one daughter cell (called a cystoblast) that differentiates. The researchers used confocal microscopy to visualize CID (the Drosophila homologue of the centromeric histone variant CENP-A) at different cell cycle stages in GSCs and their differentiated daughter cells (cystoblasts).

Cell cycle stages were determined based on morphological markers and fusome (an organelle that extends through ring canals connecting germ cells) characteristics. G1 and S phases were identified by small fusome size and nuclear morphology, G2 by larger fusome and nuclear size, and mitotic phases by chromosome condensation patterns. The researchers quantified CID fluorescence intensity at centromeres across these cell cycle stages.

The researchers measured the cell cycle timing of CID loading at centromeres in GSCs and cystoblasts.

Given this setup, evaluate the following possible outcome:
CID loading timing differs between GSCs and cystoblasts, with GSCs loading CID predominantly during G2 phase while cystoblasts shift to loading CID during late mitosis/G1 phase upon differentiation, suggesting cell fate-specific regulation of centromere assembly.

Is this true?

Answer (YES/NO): NO